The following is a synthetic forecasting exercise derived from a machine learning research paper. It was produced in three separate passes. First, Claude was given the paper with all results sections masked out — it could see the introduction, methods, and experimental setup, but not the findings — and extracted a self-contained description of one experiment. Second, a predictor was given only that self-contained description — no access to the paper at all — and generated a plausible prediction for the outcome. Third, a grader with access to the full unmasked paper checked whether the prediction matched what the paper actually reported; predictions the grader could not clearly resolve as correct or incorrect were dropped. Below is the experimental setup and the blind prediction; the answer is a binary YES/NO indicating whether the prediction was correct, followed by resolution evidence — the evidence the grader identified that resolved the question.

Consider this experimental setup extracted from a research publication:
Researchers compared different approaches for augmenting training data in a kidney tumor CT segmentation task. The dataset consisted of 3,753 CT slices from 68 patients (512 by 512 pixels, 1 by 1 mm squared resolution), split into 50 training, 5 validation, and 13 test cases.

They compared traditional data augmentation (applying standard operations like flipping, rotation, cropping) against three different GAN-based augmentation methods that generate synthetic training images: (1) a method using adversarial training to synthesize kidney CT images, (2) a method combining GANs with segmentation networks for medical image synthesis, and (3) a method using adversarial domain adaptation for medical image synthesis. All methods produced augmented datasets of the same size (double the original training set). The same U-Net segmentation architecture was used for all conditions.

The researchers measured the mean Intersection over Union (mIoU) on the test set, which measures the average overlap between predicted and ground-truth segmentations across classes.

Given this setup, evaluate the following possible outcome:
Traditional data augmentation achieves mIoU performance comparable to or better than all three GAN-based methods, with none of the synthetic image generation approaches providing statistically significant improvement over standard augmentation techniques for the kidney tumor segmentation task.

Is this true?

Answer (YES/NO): YES